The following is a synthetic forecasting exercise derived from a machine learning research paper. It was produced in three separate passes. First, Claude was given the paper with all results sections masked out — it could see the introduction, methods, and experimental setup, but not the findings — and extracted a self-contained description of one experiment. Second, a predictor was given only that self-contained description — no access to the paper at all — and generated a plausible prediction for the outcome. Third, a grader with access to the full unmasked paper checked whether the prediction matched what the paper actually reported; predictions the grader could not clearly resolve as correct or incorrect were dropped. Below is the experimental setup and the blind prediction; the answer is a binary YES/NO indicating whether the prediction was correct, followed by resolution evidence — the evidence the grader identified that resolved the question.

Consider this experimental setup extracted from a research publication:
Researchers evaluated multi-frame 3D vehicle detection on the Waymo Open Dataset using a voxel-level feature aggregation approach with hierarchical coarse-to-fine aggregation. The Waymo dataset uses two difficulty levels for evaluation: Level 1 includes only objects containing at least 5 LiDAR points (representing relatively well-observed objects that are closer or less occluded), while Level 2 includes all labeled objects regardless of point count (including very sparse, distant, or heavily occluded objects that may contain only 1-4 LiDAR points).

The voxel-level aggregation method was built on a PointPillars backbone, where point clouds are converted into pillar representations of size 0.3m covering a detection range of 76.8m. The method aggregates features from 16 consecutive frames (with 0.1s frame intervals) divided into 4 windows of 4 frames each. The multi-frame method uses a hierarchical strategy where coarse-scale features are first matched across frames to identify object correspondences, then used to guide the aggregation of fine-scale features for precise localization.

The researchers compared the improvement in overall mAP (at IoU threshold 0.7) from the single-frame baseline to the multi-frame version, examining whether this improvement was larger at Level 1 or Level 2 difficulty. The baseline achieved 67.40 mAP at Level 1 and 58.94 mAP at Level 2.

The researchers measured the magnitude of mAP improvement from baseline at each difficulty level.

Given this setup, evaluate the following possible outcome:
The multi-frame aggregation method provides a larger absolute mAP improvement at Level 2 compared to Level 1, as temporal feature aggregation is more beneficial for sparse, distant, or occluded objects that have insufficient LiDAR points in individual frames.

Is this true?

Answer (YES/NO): YES